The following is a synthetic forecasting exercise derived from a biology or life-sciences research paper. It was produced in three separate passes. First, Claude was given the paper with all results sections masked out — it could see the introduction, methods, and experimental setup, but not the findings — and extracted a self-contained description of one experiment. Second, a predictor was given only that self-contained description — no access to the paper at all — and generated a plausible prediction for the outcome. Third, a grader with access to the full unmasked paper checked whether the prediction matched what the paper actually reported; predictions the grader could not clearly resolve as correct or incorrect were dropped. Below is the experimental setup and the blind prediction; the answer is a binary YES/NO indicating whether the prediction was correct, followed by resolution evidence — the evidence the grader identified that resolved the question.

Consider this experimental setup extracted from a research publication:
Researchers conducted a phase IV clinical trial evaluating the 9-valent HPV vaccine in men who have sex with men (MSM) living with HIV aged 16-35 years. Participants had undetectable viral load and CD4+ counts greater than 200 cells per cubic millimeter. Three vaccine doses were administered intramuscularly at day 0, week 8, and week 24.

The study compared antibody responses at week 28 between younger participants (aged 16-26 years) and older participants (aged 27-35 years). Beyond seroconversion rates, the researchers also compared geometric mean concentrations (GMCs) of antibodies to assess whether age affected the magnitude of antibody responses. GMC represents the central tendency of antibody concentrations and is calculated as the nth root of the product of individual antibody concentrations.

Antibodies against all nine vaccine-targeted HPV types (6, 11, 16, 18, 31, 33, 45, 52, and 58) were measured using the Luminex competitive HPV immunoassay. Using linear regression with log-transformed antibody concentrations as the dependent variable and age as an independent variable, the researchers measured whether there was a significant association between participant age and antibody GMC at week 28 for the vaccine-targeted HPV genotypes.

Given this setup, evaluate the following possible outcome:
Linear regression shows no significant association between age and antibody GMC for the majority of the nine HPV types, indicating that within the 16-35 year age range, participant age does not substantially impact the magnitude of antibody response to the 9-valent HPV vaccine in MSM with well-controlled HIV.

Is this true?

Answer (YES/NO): YES